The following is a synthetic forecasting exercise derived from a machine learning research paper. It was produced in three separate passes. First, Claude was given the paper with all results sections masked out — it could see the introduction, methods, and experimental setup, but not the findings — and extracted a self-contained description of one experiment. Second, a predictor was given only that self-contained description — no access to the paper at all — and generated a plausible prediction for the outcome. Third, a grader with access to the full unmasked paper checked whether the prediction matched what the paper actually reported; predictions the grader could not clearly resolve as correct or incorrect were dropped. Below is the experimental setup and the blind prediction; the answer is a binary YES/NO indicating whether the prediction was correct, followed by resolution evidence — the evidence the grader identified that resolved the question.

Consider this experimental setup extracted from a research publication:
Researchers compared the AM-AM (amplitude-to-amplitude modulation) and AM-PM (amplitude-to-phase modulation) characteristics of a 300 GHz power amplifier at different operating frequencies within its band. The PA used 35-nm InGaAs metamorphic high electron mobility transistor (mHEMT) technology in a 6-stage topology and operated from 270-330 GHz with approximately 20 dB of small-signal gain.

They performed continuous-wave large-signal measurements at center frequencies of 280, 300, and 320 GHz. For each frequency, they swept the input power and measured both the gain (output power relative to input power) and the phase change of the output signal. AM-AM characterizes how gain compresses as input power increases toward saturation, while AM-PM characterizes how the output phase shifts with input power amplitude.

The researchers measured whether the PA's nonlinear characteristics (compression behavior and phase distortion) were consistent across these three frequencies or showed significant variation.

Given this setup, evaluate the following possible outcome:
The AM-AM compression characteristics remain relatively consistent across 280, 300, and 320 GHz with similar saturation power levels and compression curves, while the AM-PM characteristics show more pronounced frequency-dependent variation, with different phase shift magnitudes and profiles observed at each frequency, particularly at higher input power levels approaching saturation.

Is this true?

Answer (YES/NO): NO